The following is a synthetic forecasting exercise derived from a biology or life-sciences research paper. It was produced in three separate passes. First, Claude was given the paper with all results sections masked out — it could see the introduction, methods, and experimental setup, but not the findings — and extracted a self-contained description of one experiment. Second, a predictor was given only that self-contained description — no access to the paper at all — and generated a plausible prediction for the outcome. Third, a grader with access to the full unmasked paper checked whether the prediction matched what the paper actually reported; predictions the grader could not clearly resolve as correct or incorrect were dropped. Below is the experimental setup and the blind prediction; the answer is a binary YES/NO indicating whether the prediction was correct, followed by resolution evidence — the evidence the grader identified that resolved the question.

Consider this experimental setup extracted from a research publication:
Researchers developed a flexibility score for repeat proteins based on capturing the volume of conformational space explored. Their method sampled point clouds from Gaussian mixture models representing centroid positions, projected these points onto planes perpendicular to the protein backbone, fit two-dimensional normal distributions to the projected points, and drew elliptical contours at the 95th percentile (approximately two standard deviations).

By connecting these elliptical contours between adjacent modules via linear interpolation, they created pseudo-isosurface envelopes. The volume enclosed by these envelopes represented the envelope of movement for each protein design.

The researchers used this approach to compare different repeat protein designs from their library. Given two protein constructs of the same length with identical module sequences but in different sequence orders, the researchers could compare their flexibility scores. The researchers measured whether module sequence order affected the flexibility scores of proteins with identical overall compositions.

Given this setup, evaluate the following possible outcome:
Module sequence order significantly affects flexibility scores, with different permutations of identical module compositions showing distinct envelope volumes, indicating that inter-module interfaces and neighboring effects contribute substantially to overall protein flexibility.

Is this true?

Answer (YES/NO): YES